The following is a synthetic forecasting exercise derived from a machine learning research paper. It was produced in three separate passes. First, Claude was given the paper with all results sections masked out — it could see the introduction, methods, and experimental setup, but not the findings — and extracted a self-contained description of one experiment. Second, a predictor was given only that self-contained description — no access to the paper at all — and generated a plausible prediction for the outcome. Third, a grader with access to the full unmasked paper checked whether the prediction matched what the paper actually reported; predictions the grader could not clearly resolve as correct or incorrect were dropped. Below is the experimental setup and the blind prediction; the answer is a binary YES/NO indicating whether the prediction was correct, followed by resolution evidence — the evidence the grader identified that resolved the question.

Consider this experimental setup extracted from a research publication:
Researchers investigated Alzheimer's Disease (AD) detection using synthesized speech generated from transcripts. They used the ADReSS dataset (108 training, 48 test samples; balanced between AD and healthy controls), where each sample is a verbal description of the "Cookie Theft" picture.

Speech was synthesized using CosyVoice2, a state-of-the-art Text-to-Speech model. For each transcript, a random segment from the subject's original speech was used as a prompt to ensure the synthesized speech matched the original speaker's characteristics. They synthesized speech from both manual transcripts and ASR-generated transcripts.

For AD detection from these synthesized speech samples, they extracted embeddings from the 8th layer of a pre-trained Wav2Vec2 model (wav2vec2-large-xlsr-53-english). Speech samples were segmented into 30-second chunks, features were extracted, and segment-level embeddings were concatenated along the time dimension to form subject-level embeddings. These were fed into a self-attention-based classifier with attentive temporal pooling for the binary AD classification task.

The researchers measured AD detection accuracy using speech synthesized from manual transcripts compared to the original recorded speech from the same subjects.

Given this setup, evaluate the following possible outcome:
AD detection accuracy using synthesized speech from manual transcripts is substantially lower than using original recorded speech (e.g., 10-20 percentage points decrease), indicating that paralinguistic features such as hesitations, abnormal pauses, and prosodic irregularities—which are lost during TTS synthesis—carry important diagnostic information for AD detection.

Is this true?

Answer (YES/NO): NO